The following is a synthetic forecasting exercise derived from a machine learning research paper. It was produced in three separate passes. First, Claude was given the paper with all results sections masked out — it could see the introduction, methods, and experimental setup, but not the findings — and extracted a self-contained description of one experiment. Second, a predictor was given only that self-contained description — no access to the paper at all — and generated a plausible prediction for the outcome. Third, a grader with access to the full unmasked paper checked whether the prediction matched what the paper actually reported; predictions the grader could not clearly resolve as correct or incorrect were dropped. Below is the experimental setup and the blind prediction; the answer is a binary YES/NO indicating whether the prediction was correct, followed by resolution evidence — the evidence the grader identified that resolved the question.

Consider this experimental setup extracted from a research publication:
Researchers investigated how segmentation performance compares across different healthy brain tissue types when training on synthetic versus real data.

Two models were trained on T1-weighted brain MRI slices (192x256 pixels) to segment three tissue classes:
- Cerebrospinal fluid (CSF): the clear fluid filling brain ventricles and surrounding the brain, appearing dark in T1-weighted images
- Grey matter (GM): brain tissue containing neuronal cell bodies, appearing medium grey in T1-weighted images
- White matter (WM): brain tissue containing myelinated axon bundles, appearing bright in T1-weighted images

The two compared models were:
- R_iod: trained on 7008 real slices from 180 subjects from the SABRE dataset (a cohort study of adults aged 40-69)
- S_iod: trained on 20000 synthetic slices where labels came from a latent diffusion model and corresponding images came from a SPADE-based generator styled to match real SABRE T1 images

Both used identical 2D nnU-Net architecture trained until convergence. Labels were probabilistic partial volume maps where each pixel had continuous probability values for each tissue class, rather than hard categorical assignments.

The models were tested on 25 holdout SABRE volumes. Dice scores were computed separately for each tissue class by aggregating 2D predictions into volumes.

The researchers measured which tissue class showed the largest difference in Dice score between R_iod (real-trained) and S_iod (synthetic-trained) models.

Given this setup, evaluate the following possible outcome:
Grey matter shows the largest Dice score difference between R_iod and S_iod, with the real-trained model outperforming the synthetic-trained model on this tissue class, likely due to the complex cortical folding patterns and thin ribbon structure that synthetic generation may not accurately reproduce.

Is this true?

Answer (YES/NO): NO